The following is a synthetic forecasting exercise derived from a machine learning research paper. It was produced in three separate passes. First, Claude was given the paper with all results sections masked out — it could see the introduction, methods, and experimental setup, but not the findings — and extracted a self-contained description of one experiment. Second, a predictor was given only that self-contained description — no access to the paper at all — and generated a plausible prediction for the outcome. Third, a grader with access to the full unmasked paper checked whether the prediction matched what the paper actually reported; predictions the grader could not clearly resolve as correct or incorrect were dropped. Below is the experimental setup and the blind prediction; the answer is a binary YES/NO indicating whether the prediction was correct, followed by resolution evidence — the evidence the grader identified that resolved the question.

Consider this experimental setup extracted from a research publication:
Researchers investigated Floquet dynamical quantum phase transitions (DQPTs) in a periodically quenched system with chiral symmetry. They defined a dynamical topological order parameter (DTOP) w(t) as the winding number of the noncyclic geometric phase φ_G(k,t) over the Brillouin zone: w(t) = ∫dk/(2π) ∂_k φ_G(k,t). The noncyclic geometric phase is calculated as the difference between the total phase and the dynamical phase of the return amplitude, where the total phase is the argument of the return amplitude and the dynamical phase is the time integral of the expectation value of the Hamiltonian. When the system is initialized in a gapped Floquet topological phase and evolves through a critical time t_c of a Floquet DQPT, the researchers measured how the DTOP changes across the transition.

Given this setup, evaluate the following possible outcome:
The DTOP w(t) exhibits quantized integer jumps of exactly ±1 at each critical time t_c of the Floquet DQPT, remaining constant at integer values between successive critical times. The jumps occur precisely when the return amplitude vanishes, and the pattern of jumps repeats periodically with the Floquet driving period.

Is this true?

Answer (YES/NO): NO